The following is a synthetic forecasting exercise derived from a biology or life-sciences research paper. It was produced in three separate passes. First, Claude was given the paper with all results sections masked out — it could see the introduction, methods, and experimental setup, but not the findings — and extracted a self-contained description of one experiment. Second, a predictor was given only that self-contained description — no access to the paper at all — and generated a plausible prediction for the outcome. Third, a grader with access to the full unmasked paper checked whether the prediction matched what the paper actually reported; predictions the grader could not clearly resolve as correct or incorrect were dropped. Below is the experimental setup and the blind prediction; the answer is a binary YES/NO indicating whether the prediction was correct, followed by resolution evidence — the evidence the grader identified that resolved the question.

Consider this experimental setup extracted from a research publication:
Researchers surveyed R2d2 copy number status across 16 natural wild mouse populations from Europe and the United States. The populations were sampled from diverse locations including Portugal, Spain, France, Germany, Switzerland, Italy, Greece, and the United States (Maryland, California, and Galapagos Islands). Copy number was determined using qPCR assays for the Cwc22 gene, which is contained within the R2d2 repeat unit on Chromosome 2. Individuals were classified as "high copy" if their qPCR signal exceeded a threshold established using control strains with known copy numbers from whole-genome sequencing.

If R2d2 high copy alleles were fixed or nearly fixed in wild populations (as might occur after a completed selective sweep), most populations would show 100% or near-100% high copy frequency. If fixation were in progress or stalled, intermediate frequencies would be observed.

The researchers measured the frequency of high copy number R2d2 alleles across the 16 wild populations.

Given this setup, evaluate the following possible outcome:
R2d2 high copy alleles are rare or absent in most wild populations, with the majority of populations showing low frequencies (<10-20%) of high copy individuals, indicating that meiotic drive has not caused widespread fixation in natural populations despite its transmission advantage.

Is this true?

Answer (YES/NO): NO